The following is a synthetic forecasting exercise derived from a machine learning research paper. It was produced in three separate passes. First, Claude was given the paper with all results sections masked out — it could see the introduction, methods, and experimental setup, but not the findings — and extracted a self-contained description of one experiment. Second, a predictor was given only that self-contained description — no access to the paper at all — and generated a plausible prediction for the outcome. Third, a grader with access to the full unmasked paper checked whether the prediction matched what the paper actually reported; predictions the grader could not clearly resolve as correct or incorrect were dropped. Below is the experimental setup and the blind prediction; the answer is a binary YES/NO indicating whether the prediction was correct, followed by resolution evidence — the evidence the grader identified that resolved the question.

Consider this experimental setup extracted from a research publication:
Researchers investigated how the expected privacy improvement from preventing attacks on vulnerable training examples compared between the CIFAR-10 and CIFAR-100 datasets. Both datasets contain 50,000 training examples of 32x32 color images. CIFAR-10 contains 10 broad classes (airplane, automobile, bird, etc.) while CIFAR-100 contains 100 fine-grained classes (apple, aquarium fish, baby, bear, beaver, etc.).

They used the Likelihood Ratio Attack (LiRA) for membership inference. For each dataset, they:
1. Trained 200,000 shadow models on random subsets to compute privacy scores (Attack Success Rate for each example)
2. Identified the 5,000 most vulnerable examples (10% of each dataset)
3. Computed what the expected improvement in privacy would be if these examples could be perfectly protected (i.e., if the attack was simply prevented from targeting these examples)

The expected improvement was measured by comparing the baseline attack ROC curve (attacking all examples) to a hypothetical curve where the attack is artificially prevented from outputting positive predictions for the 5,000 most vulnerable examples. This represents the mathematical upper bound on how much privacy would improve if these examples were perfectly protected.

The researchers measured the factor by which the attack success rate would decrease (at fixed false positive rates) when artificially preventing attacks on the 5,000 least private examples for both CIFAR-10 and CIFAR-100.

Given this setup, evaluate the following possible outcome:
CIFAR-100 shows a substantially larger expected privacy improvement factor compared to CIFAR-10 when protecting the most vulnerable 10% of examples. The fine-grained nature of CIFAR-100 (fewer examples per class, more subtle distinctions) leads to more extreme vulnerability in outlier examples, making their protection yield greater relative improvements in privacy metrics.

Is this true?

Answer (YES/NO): NO